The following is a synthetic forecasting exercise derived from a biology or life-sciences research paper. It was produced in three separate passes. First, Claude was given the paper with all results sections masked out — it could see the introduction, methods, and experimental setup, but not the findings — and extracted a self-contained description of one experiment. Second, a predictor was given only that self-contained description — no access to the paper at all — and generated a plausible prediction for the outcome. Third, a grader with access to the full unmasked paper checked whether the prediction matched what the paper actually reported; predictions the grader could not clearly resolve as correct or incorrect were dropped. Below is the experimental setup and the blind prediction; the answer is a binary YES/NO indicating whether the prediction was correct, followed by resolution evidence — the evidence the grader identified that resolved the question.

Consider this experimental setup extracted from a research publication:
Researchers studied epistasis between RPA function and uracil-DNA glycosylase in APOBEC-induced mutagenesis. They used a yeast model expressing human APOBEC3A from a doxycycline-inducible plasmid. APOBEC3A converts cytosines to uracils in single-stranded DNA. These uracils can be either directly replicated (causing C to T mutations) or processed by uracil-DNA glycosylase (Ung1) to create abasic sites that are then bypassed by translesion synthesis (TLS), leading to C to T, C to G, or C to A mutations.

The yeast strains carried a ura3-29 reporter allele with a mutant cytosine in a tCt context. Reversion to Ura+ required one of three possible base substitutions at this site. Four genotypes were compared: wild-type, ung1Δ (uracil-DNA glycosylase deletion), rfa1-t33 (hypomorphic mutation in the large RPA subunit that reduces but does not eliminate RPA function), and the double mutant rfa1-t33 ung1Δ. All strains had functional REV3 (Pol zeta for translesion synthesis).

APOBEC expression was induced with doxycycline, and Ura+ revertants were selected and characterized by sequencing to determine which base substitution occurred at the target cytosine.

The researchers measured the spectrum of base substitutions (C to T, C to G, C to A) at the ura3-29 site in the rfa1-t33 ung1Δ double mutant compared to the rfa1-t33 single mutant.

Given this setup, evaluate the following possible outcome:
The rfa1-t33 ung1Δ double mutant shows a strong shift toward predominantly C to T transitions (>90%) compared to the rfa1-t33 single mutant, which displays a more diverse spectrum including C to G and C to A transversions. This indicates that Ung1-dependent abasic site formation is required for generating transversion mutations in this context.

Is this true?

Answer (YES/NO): YES